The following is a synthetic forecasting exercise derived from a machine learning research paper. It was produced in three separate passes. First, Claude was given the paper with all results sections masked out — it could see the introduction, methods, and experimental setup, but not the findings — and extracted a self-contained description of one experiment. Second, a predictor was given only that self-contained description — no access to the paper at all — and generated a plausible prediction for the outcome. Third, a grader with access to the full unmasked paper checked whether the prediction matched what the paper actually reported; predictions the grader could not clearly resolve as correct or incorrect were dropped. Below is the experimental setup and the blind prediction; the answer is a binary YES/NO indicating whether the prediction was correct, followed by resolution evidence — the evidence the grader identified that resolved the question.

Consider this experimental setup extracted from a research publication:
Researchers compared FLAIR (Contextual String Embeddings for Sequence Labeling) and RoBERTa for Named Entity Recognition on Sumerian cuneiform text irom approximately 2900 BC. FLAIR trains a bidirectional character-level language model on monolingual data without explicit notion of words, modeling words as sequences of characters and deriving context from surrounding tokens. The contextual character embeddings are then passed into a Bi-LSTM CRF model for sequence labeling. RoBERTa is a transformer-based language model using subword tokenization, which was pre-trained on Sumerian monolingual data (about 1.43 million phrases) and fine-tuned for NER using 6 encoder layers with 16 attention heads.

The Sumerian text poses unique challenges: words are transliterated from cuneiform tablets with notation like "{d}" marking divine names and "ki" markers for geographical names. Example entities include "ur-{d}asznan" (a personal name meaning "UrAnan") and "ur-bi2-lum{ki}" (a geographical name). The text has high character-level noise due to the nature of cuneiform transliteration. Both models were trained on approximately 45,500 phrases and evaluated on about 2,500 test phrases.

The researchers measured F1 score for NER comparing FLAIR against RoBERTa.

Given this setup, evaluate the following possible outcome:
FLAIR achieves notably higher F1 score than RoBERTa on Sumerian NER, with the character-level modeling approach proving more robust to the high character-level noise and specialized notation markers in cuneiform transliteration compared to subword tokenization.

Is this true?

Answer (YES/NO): NO